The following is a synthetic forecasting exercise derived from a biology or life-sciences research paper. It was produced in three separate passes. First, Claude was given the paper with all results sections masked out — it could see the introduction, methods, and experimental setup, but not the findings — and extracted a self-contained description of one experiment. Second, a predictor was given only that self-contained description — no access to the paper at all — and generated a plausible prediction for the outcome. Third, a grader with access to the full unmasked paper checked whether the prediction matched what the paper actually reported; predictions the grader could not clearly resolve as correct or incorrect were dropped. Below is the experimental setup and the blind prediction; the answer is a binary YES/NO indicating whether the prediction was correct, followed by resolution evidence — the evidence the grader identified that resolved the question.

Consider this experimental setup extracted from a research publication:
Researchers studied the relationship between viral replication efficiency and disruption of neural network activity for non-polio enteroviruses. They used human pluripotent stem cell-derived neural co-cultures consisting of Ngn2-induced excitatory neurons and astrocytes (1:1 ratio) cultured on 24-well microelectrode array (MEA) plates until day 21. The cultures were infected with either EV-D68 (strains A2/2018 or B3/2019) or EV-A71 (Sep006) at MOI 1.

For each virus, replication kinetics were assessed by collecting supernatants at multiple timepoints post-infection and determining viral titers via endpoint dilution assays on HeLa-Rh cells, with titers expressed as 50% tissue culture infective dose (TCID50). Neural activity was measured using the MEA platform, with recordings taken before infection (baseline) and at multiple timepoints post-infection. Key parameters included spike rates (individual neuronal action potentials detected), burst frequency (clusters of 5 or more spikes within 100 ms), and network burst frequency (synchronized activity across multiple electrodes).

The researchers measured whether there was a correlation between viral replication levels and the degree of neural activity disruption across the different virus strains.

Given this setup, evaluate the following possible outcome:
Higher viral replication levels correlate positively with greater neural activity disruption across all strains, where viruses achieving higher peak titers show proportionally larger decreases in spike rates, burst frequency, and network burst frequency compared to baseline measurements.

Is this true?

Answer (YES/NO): NO